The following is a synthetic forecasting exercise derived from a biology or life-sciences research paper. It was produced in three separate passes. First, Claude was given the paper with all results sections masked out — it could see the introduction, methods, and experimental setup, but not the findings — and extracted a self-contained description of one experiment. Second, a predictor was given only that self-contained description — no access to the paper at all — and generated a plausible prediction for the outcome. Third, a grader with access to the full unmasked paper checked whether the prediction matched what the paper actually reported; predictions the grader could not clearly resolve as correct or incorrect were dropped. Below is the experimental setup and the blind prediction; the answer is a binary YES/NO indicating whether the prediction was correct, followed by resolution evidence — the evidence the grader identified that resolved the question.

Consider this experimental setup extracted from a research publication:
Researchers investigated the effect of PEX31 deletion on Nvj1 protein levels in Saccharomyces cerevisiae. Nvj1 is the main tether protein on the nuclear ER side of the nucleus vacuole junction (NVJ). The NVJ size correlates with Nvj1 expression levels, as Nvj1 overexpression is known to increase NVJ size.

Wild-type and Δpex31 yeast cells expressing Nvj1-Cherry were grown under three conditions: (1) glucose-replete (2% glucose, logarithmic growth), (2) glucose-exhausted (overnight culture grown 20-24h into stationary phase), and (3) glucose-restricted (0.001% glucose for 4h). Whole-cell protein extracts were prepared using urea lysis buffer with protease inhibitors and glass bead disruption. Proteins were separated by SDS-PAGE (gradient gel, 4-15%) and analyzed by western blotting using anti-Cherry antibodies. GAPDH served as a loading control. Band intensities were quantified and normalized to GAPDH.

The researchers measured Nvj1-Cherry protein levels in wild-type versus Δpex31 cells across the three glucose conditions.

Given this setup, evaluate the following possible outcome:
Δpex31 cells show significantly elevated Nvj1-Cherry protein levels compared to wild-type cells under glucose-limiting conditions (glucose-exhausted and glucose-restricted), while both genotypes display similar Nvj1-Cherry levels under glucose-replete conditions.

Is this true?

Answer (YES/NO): NO